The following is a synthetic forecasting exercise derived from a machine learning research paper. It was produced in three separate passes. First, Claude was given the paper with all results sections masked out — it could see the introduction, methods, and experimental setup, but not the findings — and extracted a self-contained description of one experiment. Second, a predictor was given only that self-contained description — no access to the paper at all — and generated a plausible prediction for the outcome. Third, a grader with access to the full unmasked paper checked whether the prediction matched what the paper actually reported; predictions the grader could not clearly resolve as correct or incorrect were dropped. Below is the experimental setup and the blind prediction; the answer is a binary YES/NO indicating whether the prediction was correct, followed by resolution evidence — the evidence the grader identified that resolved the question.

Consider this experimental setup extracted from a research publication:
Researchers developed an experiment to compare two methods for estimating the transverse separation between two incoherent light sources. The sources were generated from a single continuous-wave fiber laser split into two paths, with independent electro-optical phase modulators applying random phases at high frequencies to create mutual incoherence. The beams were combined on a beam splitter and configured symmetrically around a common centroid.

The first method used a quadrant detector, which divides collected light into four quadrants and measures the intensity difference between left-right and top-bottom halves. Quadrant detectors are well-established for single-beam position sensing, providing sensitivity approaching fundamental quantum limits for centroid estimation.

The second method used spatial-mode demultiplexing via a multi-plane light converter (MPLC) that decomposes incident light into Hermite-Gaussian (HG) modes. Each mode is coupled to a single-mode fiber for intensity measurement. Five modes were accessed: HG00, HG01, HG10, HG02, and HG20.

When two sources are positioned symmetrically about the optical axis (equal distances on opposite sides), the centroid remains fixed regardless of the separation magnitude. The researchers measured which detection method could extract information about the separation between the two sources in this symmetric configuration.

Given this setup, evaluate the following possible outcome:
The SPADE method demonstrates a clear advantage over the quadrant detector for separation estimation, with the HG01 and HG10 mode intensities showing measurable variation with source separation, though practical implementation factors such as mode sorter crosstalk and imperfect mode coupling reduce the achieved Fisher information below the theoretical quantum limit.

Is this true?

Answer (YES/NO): NO